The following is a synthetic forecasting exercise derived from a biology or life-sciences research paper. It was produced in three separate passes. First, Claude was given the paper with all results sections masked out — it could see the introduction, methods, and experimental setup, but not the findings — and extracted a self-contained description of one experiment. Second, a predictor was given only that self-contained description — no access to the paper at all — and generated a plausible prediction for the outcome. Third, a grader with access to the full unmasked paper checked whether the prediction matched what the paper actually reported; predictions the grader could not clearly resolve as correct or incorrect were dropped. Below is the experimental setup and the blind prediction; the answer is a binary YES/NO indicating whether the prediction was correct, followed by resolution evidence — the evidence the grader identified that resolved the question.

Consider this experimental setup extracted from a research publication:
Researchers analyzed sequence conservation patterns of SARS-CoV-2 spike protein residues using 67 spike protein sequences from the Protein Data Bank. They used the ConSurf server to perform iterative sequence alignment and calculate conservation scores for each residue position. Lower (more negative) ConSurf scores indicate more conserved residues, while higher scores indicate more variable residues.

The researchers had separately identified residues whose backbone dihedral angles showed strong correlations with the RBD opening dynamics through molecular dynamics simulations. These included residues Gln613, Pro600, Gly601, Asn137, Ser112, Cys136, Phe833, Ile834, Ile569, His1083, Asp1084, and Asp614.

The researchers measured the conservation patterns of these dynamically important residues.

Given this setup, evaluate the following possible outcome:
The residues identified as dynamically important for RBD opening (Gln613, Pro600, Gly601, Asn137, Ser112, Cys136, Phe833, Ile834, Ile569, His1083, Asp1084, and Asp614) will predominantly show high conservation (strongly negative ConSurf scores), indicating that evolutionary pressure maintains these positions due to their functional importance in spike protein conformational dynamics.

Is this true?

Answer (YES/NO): YES